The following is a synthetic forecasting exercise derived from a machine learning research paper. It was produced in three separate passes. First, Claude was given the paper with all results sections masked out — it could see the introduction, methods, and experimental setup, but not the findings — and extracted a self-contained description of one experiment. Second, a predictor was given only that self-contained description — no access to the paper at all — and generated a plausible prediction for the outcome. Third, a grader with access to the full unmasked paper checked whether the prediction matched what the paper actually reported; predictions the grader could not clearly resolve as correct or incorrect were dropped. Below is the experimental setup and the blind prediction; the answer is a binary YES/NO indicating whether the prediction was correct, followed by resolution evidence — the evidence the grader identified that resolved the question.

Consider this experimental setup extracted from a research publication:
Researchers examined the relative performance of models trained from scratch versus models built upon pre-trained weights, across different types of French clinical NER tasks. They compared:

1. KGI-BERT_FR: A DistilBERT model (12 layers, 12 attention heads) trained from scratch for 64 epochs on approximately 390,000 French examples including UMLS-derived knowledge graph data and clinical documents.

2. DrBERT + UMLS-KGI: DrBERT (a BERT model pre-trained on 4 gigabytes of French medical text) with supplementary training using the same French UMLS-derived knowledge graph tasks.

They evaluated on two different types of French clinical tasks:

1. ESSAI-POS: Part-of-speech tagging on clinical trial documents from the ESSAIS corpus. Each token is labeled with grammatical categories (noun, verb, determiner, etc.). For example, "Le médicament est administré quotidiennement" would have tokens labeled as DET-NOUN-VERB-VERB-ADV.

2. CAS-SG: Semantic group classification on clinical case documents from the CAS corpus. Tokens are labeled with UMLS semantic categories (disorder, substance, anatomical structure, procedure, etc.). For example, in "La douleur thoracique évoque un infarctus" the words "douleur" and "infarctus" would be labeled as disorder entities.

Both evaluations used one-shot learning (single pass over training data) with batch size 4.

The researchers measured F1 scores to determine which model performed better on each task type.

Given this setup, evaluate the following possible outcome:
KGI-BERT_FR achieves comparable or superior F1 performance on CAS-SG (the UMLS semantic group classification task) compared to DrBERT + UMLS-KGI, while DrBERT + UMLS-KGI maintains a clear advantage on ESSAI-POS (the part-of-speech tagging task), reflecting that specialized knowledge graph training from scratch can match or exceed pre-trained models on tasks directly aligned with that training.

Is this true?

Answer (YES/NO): NO